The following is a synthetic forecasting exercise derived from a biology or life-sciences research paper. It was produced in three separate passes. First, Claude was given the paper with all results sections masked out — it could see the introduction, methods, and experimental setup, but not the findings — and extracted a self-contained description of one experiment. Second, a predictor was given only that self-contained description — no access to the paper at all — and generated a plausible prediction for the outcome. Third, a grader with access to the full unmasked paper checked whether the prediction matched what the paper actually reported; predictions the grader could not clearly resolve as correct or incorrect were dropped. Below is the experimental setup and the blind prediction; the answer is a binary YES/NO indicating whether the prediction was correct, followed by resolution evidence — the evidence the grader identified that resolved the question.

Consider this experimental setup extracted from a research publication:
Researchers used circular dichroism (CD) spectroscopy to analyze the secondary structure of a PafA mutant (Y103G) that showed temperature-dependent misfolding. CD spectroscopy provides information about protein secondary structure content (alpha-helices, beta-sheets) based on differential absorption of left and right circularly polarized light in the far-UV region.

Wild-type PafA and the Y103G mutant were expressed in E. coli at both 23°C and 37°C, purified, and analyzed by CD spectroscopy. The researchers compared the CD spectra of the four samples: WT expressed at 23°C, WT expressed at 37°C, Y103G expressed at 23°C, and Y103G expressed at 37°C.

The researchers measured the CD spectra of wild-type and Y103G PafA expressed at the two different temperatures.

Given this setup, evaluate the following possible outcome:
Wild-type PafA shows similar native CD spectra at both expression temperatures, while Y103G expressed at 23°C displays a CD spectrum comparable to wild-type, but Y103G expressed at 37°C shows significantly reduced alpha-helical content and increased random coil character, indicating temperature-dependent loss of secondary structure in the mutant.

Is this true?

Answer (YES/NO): YES